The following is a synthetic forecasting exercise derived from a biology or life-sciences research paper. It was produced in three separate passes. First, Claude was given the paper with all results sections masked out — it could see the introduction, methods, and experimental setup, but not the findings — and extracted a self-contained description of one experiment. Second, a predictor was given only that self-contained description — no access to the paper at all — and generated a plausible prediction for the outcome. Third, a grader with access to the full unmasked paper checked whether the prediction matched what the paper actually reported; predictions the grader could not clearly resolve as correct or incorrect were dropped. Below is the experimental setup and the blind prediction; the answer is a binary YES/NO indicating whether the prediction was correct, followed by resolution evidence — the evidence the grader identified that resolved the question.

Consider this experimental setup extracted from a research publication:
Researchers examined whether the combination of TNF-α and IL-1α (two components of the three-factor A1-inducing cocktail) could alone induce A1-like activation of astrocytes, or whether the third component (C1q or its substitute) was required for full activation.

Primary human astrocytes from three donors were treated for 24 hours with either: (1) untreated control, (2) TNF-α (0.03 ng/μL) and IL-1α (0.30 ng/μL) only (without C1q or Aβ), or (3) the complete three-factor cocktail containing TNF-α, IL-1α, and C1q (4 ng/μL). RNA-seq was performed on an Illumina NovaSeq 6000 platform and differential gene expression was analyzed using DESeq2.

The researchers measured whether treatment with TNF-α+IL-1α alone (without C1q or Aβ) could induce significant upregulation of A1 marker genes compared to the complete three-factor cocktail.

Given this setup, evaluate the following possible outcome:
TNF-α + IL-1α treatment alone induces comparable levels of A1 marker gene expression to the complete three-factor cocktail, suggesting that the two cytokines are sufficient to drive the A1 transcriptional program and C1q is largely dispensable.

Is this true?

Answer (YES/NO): NO